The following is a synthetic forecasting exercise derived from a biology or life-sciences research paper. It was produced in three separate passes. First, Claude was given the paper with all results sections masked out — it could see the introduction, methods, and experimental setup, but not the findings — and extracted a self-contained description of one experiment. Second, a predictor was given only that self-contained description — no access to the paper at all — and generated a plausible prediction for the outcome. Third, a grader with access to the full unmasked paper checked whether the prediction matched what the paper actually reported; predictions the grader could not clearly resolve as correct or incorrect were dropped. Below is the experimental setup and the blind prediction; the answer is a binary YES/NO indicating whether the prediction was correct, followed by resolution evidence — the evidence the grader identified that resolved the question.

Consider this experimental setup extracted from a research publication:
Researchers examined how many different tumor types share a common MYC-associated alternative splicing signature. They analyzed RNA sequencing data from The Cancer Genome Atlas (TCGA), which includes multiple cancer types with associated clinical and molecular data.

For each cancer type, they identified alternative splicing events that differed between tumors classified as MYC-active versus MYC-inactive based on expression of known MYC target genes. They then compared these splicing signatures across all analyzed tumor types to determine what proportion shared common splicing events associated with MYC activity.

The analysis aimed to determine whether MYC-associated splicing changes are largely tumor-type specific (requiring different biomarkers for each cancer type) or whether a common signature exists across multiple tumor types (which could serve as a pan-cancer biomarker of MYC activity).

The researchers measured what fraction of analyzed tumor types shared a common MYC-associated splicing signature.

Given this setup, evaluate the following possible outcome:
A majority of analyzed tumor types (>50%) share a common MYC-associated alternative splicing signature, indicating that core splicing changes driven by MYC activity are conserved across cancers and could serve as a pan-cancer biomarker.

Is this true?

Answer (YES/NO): YES